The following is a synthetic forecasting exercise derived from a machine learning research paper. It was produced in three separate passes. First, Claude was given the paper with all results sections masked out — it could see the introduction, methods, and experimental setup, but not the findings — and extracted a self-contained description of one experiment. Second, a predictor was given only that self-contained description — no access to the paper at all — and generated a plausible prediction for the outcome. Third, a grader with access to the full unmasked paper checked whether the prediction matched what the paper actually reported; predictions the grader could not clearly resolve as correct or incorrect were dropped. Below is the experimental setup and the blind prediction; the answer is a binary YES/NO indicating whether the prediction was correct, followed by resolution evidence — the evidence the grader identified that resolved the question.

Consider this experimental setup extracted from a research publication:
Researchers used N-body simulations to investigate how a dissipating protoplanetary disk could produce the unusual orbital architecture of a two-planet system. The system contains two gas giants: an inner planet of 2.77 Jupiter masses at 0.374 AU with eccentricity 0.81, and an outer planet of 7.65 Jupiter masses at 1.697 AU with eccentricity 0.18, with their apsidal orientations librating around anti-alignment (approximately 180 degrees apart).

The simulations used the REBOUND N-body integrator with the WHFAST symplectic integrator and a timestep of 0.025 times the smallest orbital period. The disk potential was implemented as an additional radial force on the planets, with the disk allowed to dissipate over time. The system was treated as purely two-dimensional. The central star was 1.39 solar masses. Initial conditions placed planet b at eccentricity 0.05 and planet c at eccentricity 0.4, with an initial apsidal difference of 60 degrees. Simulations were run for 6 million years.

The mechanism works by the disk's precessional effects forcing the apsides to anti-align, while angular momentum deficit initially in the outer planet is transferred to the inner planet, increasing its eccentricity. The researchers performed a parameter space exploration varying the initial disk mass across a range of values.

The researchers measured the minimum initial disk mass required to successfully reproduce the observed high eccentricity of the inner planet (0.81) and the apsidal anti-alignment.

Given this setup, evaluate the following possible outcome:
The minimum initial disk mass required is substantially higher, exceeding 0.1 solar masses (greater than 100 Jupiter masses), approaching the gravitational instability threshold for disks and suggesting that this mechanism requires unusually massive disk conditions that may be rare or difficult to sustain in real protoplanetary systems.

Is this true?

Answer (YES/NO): NO